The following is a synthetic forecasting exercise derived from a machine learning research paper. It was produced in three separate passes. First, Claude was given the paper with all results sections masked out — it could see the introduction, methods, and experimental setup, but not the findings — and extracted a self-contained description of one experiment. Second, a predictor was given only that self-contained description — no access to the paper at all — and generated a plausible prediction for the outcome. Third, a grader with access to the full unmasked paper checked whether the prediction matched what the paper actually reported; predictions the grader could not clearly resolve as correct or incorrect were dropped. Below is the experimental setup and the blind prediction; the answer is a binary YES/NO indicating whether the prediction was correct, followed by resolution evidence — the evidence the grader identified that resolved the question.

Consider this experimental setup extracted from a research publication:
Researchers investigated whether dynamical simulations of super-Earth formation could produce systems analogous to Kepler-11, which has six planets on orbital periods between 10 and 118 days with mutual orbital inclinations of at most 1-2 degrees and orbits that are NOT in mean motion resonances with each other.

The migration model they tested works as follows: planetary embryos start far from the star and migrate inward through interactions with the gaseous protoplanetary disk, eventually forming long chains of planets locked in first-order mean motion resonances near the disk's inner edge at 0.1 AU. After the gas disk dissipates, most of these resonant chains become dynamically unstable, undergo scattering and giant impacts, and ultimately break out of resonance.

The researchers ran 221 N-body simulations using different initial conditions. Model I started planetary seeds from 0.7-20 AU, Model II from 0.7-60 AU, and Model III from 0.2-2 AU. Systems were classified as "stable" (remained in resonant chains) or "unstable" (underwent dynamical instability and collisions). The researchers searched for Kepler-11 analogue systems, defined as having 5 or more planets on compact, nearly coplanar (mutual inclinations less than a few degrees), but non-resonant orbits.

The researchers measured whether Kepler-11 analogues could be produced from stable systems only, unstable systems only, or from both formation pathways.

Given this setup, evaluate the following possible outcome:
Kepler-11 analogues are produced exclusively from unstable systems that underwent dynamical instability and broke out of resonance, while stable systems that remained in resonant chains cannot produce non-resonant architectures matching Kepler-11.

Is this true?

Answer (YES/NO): YES